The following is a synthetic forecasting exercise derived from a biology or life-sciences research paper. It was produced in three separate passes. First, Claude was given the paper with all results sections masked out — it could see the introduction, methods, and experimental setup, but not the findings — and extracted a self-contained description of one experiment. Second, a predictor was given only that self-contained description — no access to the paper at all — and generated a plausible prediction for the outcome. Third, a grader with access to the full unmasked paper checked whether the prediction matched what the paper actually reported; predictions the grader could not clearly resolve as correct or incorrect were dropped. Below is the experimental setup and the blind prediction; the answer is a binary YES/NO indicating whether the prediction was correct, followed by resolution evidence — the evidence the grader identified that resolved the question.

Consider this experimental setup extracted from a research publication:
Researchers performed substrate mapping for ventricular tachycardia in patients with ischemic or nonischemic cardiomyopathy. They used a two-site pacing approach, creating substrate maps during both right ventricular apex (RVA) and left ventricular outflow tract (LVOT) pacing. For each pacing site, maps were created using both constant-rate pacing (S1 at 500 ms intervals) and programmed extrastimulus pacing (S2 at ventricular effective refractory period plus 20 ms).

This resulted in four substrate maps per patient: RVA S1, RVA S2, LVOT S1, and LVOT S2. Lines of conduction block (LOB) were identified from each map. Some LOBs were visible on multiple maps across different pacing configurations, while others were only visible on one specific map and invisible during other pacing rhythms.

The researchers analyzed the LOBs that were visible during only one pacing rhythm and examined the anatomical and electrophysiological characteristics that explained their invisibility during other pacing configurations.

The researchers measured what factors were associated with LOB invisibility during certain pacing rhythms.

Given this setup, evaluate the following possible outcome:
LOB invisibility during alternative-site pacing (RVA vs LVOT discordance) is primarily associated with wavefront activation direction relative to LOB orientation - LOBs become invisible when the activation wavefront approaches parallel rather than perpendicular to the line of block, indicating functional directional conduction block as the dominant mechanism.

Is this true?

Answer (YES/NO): YES